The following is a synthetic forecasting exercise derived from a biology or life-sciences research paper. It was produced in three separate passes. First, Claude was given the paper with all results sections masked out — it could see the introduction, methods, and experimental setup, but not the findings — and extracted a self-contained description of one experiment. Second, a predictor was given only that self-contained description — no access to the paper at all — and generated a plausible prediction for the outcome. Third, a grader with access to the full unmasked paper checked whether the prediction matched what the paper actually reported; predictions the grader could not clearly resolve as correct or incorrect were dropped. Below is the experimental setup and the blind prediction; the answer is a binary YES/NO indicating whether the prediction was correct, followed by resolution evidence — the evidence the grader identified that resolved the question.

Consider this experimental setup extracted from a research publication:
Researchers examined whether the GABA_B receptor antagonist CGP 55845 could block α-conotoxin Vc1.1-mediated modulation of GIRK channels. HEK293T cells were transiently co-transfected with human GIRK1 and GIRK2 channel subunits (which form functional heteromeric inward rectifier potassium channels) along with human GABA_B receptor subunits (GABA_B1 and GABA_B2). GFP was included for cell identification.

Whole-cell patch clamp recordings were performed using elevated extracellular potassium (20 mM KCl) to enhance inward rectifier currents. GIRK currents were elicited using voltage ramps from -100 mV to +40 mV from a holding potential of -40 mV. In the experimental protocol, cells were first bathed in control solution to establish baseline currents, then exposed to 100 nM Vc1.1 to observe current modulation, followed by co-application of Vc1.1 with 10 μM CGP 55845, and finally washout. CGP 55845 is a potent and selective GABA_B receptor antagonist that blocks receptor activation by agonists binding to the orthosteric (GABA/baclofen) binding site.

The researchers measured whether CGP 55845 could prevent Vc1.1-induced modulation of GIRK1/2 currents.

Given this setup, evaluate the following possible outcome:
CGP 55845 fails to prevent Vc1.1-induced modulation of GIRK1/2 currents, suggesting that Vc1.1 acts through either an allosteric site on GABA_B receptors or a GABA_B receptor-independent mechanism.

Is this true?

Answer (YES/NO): NO